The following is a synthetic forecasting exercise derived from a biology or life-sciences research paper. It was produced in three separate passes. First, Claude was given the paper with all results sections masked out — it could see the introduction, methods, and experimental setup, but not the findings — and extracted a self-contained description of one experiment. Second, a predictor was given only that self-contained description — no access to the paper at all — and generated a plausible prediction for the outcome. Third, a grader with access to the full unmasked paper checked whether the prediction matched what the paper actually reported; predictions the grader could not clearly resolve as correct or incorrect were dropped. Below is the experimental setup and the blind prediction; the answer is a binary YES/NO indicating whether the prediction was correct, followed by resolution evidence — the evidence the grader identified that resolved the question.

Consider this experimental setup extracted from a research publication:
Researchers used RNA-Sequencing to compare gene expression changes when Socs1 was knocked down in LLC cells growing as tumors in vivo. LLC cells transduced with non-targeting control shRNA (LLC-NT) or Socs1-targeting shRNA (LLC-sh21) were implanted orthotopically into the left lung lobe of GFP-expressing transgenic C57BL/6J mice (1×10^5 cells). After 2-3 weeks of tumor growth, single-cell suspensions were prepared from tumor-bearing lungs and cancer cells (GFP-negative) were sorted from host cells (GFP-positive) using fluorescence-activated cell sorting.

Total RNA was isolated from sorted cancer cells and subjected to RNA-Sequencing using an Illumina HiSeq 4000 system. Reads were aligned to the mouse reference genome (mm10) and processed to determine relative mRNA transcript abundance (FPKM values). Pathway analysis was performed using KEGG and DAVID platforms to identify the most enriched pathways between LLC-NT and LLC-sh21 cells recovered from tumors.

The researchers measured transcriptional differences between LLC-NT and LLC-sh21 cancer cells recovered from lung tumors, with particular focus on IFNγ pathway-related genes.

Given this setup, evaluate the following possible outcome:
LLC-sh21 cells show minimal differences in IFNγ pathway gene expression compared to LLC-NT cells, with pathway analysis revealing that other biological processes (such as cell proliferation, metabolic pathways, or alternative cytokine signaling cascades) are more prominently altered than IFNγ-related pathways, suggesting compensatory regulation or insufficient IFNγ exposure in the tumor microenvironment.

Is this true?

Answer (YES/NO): NO